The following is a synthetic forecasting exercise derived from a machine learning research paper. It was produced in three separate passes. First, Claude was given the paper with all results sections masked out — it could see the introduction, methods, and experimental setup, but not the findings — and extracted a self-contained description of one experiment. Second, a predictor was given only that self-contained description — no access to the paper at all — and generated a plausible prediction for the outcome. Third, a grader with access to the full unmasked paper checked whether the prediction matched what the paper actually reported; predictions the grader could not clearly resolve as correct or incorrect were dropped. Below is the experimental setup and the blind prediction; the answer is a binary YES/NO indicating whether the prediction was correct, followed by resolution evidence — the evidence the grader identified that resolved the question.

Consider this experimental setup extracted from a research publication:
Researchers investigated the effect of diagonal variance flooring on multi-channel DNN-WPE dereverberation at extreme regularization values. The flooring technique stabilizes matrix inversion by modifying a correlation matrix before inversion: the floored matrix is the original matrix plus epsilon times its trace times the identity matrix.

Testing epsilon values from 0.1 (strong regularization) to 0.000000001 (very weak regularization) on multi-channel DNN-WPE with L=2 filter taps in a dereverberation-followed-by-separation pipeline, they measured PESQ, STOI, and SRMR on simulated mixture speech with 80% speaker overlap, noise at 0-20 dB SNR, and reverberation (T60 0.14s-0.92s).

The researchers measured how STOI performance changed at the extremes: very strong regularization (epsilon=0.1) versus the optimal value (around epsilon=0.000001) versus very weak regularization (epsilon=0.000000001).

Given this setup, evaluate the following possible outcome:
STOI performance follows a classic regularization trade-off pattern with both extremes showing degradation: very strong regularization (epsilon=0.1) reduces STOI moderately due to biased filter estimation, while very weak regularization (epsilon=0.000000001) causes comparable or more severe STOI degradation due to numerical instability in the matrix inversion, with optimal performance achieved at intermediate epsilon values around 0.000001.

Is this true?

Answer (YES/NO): YES